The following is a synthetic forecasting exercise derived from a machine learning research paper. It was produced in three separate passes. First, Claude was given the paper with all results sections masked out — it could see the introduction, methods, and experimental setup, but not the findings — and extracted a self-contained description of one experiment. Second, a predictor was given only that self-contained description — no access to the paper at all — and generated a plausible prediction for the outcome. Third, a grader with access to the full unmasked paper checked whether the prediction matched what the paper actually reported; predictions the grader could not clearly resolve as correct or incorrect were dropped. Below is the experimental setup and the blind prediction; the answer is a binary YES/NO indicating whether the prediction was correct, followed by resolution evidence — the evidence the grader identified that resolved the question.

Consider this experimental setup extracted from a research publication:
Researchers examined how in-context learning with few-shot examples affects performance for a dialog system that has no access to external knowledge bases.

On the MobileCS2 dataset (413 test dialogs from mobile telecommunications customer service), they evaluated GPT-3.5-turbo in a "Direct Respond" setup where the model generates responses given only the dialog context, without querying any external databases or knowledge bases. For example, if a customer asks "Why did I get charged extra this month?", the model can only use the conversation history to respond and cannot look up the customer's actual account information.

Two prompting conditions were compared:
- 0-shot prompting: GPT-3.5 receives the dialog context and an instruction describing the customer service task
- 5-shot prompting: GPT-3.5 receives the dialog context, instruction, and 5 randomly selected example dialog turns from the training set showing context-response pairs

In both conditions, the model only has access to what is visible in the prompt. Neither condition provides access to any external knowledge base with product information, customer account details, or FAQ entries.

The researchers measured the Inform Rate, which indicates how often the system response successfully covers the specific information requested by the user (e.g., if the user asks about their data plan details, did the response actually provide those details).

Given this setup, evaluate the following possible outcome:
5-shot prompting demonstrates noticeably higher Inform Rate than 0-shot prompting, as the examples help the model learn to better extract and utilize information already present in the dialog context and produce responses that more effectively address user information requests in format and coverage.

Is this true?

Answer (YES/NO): NO